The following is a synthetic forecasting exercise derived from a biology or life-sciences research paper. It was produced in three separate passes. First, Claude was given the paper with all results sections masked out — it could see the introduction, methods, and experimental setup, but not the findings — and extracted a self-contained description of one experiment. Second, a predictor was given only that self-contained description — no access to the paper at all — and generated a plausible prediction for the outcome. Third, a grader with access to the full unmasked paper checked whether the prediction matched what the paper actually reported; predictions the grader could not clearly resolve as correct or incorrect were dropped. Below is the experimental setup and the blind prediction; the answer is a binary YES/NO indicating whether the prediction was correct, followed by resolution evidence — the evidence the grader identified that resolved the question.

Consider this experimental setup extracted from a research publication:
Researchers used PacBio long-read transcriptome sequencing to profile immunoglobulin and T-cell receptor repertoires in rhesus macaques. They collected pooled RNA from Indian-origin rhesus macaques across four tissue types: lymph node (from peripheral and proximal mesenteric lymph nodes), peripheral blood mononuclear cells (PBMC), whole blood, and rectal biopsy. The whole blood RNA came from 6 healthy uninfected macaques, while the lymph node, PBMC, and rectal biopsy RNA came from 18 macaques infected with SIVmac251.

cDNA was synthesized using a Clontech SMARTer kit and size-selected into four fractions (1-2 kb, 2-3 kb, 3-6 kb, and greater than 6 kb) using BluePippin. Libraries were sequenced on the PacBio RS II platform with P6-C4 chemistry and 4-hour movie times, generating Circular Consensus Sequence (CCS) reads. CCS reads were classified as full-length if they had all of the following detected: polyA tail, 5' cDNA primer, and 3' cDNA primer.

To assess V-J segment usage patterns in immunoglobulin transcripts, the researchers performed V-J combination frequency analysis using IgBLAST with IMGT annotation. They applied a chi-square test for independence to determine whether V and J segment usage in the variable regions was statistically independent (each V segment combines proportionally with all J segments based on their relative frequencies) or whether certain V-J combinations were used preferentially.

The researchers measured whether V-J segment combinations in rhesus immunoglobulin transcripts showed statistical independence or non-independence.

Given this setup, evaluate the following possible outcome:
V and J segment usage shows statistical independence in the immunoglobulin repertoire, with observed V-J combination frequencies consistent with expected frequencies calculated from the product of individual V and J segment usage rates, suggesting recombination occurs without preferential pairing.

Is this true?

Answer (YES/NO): NO